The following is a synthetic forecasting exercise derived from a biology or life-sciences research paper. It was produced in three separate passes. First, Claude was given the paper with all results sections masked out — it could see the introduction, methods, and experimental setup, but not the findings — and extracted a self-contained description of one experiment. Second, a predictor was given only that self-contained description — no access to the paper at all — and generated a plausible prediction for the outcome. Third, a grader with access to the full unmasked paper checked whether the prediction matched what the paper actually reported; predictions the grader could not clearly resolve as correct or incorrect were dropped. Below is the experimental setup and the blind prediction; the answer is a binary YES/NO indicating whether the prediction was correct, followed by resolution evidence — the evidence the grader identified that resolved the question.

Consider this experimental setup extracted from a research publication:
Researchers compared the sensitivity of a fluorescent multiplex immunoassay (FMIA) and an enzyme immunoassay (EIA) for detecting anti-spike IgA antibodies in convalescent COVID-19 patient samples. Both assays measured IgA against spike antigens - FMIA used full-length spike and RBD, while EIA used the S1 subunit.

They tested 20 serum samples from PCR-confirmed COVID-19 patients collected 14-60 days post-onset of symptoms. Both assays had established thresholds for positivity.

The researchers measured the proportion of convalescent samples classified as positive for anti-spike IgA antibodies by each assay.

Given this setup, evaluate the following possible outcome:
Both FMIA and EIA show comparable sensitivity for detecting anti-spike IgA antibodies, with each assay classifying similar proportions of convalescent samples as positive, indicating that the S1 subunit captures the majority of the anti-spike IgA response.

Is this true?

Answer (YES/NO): NO